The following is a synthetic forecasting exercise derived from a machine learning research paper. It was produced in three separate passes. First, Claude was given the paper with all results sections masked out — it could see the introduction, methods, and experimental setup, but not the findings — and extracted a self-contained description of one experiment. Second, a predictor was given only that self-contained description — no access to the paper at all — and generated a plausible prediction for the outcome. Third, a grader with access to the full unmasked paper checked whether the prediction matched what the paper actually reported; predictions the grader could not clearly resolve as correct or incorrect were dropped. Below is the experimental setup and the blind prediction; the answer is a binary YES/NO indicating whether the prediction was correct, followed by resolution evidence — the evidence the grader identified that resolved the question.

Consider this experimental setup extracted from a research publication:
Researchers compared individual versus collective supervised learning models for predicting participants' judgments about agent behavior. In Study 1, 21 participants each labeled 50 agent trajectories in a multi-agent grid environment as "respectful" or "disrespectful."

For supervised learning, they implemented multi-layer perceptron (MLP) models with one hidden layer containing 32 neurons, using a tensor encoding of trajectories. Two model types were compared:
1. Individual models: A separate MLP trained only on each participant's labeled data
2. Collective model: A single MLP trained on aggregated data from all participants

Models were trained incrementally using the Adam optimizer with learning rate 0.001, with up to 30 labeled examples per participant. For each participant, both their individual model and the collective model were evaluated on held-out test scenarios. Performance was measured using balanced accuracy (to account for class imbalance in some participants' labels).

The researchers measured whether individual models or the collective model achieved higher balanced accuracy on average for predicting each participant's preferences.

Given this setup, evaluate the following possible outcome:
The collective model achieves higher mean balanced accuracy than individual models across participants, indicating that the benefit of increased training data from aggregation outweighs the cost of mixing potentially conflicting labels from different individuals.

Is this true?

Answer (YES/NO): NO